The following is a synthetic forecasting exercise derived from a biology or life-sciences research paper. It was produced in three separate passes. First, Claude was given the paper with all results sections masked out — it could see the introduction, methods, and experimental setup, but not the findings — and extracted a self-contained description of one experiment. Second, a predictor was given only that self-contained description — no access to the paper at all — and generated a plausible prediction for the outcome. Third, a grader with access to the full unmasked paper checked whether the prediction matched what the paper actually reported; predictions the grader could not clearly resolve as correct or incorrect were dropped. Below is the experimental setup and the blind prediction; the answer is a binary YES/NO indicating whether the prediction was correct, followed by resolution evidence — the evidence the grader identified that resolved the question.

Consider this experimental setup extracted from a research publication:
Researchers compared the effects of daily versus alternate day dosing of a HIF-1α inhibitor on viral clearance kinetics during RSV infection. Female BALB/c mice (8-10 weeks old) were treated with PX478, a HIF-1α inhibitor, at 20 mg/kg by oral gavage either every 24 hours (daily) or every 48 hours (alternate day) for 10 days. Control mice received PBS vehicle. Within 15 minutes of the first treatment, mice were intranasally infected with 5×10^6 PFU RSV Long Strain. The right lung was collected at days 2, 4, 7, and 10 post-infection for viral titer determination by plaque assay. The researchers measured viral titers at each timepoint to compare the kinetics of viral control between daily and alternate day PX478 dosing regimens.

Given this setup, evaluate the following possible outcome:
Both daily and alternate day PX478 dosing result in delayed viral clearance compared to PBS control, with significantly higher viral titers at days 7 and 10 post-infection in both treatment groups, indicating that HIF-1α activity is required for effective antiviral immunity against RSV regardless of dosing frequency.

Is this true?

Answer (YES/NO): NO